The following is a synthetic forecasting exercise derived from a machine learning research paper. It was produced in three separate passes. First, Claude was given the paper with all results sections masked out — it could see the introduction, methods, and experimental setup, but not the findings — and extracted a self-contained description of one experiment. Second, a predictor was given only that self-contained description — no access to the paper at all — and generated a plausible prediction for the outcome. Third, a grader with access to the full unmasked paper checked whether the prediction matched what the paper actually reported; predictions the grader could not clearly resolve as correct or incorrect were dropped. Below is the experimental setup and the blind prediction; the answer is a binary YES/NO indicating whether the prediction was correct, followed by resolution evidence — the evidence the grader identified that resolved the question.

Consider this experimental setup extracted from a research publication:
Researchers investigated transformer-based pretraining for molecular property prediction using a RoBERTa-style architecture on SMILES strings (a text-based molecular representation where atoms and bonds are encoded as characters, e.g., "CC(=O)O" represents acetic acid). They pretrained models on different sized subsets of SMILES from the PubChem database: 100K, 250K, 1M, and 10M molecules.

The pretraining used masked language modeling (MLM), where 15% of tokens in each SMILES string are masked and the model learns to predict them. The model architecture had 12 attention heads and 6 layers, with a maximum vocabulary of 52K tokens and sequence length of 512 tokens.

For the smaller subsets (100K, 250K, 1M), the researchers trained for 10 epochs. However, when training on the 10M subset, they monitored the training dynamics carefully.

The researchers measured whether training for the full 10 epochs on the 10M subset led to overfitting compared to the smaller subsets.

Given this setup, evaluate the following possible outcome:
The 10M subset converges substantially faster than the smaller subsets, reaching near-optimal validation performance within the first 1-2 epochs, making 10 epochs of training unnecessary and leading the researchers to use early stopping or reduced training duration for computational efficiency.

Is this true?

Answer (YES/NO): NO